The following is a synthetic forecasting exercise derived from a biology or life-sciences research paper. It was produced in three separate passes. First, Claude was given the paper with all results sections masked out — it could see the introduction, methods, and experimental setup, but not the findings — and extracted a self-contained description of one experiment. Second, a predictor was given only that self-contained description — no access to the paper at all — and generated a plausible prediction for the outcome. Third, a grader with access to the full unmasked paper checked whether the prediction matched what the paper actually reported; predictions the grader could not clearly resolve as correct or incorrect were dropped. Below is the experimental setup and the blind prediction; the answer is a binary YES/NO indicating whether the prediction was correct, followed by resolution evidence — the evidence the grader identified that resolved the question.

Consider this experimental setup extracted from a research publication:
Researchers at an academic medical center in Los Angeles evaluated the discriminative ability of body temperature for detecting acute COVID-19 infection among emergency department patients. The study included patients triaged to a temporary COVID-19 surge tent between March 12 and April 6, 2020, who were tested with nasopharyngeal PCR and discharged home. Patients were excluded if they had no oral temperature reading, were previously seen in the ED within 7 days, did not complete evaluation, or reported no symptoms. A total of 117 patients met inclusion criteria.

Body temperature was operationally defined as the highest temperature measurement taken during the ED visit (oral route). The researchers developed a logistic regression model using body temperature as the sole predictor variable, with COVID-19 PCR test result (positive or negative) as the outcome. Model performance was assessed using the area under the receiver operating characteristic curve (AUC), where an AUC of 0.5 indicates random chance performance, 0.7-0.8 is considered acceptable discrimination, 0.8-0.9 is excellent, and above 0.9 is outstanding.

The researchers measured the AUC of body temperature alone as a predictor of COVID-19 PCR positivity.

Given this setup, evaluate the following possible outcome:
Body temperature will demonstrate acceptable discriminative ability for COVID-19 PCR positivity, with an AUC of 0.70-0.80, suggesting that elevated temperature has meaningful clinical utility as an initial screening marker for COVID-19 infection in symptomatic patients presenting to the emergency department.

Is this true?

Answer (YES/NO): NO